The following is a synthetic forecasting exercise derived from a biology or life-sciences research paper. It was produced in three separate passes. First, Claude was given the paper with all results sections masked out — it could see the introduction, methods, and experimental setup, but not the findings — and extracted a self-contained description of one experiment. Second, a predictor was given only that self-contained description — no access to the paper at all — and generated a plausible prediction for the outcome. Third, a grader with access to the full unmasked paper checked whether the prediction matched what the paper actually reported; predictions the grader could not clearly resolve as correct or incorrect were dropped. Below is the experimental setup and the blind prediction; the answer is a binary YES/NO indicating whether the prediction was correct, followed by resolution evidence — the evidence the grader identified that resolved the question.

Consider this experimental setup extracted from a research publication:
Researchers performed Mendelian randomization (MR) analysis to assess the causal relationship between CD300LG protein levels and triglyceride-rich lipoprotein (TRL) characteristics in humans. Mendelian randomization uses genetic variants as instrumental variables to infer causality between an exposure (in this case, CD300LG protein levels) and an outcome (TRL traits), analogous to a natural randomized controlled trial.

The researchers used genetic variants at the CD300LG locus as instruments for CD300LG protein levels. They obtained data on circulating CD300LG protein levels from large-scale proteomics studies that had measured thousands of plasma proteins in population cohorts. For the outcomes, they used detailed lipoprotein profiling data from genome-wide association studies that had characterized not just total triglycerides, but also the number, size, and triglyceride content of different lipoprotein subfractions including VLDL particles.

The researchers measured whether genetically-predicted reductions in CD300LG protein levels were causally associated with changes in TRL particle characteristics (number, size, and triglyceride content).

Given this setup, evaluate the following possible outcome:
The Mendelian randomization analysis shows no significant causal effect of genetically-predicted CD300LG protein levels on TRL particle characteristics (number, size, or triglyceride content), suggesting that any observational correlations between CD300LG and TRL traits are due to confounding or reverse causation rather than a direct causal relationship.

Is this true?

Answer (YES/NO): NO